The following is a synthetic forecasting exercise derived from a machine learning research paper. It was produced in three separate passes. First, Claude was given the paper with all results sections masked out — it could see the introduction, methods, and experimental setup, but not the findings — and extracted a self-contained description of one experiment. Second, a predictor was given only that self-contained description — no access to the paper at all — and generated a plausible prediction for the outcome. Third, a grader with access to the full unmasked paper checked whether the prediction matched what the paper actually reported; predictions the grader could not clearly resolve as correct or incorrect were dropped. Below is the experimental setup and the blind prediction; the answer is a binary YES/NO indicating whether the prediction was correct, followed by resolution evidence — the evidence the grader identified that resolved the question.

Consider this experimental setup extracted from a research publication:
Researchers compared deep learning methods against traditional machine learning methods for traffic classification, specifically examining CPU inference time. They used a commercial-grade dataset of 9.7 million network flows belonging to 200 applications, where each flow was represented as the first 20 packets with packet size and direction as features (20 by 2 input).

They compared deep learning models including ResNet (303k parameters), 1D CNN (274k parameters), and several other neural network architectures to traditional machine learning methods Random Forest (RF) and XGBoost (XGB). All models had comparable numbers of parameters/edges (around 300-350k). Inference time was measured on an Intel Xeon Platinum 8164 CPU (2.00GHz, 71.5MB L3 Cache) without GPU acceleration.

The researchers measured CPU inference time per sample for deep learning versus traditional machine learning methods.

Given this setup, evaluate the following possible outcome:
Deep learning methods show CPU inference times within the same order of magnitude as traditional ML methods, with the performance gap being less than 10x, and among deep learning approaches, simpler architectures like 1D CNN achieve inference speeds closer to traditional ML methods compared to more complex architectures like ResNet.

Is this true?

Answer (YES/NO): NO